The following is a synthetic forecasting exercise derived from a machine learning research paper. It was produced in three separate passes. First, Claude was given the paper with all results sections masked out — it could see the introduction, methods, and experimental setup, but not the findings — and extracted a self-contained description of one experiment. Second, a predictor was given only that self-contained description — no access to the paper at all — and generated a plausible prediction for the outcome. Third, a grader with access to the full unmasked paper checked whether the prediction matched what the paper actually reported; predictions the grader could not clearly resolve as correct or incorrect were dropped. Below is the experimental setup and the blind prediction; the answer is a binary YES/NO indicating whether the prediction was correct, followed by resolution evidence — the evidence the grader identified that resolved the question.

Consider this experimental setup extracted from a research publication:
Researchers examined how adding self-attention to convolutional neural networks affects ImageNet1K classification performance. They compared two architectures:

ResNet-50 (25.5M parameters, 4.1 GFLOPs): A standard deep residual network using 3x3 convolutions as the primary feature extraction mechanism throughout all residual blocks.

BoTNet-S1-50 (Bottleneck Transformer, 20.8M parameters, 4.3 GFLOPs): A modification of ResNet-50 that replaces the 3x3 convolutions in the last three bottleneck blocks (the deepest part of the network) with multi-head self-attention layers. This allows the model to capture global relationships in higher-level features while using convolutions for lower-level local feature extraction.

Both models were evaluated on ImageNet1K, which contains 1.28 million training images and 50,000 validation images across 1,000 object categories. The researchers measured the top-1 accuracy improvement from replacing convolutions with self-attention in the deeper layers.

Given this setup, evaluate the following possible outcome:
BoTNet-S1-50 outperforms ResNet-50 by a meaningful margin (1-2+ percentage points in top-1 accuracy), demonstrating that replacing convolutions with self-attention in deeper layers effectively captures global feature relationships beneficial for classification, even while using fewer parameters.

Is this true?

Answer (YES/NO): YES